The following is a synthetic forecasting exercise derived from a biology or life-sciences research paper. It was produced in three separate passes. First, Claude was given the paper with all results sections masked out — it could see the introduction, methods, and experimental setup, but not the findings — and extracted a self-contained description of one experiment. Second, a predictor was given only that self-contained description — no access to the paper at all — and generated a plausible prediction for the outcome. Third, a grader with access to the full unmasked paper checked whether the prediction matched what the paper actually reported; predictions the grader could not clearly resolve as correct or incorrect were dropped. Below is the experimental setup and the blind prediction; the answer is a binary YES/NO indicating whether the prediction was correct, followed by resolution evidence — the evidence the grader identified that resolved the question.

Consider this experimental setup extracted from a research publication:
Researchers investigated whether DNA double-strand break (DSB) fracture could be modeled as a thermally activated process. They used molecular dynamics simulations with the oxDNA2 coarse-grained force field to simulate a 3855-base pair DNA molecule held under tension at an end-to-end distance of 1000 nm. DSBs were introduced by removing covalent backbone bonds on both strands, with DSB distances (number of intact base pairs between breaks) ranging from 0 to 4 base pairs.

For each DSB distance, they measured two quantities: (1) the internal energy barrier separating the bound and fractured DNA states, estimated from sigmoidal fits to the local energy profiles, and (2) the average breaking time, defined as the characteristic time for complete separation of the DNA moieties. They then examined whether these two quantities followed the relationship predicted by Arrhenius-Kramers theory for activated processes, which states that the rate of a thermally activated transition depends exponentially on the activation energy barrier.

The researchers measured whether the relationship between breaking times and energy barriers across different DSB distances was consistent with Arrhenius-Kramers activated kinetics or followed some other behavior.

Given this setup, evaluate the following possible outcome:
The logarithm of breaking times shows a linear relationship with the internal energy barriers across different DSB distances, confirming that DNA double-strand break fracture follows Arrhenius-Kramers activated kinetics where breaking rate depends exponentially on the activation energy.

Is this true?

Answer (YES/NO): YES